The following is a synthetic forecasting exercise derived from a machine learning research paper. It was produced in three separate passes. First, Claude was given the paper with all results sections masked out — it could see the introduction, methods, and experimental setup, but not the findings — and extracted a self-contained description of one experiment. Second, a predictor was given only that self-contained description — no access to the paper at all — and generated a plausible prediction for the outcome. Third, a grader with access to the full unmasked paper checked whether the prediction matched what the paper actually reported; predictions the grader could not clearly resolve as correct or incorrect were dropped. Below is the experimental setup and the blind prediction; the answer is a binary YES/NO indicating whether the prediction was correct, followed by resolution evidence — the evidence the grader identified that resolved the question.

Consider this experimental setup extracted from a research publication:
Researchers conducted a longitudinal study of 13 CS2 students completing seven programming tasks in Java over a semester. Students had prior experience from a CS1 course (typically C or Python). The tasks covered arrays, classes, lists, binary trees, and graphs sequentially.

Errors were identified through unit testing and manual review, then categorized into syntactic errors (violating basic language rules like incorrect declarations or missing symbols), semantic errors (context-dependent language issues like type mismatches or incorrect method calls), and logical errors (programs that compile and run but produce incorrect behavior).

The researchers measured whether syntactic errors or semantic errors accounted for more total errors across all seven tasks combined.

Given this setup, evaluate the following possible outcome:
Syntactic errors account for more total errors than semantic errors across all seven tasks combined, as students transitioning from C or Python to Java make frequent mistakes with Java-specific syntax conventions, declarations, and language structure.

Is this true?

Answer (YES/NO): NO